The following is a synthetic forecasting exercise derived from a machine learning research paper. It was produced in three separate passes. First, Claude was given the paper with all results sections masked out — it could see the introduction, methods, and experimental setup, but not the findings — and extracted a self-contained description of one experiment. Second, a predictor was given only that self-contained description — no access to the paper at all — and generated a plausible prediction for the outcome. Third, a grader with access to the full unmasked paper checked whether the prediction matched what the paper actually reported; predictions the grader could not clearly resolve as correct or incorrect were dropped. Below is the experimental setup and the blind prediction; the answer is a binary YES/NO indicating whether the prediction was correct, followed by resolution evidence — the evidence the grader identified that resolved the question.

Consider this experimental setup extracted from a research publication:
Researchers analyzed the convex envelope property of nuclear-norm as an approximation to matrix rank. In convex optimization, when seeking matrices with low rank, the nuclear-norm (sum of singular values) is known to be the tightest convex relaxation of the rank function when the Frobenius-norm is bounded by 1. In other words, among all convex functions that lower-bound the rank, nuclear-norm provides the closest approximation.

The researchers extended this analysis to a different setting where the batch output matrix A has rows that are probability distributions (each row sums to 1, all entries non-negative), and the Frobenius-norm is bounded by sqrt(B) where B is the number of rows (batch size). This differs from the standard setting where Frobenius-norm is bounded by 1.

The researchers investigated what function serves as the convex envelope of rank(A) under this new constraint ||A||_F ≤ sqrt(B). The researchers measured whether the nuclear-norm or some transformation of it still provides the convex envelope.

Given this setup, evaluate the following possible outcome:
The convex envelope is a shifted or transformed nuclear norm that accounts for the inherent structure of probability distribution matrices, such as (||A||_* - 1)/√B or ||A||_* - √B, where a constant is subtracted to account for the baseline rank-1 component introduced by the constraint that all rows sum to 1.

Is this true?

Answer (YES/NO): NO